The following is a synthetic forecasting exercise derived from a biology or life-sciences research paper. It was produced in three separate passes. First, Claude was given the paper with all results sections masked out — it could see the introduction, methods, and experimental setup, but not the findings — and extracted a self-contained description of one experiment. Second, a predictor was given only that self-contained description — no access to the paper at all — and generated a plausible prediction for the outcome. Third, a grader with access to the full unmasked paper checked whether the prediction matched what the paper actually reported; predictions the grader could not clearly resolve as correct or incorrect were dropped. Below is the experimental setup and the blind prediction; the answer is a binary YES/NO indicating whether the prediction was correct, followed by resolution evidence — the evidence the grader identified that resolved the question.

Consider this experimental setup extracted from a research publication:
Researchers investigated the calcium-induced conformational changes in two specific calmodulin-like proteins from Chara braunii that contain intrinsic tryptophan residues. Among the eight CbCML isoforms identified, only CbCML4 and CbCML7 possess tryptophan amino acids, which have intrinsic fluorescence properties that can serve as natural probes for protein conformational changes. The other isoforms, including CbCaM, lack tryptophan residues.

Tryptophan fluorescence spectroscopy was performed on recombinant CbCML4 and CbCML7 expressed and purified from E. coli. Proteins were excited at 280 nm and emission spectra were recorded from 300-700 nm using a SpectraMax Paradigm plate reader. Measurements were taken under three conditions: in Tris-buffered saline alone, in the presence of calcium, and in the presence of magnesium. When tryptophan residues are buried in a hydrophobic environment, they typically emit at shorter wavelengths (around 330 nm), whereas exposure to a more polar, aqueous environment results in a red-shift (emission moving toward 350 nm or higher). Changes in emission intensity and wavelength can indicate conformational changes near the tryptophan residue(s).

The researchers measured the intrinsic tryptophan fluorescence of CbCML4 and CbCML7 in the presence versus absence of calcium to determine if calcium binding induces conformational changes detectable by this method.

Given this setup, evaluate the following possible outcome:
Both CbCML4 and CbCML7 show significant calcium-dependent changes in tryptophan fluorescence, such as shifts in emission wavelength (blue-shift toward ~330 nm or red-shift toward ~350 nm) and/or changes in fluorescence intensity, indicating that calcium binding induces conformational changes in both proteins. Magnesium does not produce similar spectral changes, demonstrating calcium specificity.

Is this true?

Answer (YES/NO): NO